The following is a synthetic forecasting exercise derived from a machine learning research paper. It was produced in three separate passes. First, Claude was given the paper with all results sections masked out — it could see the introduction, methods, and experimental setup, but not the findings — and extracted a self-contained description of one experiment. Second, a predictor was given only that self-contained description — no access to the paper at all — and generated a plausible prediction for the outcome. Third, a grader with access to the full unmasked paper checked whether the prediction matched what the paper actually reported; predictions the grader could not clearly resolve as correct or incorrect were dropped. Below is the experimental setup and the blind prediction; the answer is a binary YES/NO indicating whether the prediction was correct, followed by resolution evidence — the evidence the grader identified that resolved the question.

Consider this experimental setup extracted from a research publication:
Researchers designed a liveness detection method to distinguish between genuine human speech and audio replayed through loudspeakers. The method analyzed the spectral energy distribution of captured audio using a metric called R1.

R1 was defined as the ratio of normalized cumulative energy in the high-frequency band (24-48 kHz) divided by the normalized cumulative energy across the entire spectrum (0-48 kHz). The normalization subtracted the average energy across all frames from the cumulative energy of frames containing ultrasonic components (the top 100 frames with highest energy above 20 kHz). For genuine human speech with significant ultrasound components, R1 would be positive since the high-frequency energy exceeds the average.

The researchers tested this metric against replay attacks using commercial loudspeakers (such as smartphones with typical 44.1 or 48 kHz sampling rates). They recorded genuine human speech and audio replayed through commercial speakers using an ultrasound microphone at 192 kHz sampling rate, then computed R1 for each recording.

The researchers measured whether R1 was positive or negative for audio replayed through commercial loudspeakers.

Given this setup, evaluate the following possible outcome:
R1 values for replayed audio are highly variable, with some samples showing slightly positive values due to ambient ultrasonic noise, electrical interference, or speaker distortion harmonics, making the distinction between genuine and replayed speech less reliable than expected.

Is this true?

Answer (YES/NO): NO